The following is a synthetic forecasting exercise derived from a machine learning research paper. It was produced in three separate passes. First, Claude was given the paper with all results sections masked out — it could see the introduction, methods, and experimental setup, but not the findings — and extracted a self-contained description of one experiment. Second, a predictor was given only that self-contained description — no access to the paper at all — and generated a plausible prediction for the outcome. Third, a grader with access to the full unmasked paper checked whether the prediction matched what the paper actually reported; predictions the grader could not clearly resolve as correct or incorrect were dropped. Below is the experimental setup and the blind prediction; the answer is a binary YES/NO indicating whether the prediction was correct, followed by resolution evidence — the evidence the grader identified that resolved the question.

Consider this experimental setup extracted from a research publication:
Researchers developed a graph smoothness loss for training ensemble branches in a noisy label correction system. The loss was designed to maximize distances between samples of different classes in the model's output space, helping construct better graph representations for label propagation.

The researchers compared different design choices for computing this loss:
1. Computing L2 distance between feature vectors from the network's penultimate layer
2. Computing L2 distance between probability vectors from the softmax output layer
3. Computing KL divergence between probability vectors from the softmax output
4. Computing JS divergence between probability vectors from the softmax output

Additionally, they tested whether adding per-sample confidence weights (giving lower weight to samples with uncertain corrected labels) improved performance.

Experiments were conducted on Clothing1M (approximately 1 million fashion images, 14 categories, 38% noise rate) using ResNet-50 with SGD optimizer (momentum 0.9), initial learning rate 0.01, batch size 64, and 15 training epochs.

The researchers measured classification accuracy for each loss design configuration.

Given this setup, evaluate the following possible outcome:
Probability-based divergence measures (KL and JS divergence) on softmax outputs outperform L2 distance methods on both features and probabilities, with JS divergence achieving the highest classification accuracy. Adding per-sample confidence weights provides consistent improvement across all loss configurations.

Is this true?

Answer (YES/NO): NO